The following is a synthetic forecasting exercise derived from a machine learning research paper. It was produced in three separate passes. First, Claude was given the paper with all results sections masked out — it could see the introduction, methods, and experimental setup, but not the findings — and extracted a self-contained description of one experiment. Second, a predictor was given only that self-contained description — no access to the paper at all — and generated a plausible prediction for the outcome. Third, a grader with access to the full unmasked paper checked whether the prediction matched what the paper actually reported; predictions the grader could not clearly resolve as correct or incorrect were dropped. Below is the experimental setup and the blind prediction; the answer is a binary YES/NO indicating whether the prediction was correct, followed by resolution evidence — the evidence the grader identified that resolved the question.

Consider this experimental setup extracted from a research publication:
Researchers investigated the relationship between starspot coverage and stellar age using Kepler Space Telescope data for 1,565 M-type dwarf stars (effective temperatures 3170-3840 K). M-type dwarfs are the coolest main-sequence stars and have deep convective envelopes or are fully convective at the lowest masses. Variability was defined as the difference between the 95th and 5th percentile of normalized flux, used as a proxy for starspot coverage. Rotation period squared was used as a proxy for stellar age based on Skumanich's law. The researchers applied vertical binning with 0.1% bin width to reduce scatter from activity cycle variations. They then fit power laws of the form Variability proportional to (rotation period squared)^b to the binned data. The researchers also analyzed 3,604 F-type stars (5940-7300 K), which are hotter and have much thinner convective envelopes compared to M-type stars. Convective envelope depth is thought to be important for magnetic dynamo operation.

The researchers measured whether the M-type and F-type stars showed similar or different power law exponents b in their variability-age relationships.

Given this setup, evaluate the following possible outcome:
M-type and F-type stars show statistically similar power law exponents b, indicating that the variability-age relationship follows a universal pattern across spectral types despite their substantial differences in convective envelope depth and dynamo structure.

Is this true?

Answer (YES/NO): YES